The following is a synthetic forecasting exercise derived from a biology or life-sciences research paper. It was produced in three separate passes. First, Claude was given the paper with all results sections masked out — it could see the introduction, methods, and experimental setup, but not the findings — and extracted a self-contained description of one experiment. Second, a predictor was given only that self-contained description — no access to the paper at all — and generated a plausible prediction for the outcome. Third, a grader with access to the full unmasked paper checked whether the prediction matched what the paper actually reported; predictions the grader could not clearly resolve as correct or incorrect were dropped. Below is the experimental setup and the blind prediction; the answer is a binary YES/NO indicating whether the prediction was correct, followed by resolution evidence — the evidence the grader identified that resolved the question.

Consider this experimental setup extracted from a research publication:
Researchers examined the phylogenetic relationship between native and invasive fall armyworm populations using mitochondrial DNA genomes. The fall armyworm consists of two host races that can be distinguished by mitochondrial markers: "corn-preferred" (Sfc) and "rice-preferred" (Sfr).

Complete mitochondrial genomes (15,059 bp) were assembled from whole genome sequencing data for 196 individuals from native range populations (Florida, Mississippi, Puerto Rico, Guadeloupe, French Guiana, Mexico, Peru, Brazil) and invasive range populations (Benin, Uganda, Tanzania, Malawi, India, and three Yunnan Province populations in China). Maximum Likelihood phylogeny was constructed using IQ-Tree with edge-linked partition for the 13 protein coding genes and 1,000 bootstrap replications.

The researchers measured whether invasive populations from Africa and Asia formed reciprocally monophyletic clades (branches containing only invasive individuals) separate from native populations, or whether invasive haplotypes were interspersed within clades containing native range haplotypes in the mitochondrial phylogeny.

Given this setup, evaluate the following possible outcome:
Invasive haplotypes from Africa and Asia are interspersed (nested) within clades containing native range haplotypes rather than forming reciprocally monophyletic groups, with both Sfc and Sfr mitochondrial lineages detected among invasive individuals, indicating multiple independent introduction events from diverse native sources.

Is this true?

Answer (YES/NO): YES